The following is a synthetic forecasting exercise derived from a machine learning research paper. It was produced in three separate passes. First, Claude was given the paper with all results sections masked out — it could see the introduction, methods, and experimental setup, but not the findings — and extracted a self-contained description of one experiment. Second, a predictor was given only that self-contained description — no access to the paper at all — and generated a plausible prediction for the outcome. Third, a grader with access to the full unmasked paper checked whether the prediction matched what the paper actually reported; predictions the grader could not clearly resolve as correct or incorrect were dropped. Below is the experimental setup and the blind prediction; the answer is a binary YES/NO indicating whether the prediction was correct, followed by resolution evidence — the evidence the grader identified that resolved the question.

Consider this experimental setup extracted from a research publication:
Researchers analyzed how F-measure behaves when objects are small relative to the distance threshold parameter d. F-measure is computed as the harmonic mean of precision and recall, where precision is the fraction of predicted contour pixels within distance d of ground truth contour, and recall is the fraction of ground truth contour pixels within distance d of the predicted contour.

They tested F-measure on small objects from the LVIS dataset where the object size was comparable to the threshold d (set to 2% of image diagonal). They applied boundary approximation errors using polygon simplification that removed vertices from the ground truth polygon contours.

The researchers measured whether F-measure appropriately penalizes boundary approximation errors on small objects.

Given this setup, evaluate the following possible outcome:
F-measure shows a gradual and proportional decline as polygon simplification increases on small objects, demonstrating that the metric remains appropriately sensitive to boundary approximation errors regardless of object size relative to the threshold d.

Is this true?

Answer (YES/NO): NO